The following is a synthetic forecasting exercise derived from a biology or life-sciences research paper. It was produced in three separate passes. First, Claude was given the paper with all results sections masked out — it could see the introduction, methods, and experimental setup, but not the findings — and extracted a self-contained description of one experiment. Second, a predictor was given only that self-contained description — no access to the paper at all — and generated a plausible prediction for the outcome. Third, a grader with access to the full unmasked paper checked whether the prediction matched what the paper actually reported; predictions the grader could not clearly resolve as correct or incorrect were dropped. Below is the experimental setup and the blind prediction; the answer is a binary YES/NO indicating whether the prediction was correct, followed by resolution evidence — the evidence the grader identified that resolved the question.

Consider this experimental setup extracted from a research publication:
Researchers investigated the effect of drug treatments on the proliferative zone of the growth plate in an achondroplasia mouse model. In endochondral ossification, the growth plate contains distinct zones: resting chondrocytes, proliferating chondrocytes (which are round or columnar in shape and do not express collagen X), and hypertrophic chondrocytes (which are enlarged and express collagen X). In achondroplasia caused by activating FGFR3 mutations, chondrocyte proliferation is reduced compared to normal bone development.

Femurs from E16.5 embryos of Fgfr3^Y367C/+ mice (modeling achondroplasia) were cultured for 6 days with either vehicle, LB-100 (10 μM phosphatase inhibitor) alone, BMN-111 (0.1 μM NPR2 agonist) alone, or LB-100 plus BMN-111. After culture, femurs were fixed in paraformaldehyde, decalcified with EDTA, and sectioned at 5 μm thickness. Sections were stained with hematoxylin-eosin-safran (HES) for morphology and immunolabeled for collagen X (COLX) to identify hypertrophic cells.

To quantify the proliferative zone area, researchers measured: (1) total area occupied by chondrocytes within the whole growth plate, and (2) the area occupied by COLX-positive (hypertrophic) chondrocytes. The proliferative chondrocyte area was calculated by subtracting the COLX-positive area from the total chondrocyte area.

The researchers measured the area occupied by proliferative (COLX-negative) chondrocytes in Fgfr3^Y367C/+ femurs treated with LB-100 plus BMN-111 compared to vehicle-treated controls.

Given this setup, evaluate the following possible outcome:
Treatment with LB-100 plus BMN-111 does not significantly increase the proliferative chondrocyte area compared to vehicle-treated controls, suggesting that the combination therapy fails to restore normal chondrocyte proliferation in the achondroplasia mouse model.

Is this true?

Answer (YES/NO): NO